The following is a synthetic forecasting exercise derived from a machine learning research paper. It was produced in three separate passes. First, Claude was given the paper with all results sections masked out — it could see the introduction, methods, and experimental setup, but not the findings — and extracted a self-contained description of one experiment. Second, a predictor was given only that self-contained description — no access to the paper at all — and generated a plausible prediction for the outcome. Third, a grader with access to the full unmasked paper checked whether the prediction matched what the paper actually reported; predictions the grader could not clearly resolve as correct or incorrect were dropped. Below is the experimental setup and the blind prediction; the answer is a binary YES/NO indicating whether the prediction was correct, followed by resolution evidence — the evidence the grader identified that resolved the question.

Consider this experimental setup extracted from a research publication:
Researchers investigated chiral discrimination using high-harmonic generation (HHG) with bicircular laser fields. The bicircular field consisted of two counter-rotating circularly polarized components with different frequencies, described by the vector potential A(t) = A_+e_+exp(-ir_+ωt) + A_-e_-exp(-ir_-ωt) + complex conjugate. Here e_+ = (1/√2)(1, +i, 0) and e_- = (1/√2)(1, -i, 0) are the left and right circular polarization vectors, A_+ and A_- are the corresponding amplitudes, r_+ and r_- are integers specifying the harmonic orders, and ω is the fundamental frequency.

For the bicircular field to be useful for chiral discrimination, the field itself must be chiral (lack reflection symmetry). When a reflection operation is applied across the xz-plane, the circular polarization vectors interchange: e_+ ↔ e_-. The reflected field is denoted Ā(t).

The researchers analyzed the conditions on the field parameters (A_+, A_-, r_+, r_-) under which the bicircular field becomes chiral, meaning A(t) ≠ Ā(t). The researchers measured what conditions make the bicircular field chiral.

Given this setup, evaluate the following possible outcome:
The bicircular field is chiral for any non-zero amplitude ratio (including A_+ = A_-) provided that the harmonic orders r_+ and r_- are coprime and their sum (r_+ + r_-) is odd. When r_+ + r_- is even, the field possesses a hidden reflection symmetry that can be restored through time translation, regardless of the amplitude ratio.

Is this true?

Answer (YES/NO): NO